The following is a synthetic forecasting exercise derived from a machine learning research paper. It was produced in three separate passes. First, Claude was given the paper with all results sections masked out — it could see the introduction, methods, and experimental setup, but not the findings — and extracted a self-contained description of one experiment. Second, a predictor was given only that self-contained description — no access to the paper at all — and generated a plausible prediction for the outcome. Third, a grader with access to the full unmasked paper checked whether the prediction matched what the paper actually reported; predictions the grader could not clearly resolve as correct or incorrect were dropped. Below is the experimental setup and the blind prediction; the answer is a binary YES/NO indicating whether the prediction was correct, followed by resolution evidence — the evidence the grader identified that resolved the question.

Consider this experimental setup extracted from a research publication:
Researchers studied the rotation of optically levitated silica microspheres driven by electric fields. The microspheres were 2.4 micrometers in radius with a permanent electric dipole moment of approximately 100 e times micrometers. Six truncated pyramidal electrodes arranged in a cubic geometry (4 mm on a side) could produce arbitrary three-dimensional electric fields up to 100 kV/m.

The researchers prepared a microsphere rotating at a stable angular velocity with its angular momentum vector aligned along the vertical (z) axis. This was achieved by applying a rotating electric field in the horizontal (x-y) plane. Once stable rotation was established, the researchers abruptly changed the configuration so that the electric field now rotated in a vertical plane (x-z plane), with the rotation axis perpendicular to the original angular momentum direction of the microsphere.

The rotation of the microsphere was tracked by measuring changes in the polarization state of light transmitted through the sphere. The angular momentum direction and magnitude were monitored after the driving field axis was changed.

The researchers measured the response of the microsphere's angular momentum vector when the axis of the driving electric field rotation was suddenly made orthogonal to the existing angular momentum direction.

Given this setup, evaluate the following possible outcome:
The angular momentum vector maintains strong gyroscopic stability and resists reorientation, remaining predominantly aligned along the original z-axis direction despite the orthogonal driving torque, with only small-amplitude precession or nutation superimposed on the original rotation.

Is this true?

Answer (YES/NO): NO